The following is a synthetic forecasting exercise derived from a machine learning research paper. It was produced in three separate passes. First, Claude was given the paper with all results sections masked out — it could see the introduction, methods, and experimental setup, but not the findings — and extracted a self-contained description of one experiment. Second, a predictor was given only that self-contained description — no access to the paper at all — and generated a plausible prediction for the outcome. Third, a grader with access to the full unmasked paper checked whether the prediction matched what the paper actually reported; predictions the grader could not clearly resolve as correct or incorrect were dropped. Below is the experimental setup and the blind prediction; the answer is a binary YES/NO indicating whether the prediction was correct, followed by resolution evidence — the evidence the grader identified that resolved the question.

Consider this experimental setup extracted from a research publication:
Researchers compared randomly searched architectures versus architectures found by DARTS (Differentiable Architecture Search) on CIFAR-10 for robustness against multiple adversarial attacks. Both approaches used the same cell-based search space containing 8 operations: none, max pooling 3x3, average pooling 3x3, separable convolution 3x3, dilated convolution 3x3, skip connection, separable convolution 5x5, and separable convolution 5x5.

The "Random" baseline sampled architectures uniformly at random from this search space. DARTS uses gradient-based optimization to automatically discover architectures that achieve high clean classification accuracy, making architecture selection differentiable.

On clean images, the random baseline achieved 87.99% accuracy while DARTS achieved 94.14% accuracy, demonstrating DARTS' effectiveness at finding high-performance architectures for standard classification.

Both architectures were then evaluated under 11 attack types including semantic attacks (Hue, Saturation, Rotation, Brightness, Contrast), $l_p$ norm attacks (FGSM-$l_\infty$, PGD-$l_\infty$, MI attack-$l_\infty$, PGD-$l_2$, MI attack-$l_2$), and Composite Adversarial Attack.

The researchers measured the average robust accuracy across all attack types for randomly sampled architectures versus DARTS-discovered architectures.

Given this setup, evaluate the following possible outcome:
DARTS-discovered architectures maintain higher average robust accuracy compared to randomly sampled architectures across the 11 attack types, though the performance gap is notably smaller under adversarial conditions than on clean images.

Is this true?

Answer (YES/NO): NO